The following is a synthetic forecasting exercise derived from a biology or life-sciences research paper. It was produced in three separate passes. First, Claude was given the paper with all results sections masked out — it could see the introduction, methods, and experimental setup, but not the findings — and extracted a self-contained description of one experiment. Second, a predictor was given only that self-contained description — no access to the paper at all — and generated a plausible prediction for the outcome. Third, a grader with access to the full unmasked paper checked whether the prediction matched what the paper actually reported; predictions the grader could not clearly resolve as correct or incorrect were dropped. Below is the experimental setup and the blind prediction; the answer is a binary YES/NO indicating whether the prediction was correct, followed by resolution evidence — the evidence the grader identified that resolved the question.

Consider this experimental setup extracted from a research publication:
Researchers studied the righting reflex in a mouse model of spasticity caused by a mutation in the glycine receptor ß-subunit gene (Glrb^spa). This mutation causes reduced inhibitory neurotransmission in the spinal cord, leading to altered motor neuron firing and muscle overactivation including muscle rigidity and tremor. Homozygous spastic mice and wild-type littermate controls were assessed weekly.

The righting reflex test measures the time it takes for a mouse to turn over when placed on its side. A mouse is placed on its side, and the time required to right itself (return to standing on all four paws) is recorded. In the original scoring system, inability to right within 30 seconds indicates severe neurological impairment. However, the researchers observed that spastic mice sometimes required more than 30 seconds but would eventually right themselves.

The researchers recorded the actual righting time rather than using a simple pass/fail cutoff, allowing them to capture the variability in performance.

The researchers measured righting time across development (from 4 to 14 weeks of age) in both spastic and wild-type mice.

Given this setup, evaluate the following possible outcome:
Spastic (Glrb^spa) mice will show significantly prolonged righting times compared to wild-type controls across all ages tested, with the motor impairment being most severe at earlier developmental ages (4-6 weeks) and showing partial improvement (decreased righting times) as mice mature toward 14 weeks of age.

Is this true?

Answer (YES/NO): NO